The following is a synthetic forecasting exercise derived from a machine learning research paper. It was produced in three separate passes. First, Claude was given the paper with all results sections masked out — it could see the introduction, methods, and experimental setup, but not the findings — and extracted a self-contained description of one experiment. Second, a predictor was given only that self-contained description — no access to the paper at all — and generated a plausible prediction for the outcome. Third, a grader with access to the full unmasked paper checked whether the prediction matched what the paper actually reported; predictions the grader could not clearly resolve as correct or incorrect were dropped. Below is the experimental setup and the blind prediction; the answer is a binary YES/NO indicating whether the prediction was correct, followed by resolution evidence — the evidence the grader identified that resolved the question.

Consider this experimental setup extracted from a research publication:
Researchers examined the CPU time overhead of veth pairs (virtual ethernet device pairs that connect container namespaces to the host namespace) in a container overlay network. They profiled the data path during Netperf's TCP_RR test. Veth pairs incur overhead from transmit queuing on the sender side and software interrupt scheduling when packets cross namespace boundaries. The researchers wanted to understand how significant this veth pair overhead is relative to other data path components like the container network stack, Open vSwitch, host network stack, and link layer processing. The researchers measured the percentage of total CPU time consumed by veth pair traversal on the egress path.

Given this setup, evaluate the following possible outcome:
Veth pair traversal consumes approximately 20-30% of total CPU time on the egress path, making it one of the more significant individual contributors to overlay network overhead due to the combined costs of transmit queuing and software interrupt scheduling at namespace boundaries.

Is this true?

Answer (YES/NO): NO